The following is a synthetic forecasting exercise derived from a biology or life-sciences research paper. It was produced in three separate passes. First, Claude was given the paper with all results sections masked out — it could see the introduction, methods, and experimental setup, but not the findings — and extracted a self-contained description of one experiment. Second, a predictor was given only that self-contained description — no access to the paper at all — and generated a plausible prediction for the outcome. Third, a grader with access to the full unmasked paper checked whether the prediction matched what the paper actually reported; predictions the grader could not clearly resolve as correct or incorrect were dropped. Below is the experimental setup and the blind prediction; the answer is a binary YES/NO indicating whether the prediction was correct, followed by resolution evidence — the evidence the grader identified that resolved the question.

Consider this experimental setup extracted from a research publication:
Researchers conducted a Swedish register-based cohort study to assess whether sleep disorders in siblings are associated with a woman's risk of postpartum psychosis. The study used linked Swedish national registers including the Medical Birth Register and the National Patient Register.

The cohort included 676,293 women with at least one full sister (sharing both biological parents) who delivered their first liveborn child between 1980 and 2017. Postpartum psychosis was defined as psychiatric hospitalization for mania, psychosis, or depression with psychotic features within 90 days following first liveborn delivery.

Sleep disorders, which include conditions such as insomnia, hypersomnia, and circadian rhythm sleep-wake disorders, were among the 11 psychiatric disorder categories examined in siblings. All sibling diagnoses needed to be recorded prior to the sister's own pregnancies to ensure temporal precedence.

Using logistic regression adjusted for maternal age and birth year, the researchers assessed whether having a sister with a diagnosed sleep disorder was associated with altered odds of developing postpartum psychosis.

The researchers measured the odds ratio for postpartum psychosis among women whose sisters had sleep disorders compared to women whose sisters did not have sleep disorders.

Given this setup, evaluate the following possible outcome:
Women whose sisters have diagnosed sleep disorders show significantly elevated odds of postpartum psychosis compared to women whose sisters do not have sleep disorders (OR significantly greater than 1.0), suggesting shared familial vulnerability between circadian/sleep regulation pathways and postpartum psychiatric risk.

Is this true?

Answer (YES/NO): NO